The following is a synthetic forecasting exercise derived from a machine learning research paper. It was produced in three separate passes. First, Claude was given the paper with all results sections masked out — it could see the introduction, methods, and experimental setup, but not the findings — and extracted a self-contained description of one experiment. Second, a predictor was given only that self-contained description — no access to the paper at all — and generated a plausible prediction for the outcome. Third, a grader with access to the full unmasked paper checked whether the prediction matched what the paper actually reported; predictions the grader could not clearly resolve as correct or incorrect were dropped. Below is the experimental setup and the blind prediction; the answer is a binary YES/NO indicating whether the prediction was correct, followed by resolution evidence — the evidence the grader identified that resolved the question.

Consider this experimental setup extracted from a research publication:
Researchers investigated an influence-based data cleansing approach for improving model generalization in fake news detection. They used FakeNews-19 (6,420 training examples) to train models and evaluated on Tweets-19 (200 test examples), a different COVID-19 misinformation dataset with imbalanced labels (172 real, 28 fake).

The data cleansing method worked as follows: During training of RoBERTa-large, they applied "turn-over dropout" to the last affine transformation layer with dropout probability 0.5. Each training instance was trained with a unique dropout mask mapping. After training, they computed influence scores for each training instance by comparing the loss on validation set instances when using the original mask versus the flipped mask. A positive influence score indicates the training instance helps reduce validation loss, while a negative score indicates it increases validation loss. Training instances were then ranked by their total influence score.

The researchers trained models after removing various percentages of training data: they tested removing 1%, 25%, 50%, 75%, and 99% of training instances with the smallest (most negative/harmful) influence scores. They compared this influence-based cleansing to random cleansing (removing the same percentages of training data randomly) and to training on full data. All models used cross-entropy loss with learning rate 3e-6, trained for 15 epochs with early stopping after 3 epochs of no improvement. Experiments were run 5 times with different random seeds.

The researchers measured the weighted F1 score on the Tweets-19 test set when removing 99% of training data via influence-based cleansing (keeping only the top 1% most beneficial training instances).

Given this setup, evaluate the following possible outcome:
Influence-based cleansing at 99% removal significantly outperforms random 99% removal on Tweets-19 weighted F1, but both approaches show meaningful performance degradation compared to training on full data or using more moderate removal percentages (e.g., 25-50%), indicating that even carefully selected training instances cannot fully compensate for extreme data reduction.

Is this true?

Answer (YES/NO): NO